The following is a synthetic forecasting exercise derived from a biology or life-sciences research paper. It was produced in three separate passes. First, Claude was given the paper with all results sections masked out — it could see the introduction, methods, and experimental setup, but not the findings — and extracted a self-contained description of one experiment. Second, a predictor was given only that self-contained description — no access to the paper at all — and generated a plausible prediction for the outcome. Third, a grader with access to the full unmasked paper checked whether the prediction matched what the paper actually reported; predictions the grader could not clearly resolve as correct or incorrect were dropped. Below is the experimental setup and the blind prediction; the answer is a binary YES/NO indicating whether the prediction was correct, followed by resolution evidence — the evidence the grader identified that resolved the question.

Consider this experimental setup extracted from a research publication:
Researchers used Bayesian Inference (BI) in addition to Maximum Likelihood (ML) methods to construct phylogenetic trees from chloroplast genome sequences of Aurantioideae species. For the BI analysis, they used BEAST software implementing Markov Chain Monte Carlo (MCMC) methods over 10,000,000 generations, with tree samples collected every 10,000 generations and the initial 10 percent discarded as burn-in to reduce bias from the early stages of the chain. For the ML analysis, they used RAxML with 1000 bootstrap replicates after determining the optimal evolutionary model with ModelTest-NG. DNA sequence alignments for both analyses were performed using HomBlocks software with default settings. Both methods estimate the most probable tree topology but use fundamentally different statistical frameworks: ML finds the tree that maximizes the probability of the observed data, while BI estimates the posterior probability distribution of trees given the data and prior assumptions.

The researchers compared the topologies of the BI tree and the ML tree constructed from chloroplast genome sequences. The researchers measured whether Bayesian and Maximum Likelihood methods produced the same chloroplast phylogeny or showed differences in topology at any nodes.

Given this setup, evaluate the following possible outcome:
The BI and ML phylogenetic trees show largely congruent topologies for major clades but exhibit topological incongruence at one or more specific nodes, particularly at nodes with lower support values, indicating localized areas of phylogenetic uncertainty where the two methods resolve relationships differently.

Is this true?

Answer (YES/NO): NO